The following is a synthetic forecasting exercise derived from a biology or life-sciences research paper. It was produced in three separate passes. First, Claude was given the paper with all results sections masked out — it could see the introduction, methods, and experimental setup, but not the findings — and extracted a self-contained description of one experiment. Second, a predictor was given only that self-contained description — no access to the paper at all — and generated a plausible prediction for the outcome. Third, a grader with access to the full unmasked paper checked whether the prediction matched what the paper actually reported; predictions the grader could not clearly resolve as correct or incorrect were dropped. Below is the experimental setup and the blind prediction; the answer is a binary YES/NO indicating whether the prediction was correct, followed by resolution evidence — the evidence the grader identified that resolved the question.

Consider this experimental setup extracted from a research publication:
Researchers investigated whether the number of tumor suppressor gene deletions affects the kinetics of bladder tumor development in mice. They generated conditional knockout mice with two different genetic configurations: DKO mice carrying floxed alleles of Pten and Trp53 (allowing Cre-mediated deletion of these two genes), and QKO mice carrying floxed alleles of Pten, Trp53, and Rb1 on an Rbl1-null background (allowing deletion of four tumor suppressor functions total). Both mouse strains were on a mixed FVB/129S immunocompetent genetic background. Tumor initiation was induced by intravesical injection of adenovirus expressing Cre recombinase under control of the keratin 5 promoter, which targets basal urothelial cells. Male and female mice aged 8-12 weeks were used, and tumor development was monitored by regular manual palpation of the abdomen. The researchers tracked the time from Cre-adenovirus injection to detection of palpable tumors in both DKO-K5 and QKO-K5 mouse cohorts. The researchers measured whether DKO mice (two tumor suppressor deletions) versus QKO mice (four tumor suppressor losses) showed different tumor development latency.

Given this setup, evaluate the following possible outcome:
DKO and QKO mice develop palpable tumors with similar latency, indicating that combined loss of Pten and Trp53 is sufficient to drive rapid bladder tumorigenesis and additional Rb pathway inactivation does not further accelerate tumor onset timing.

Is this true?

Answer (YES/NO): NO